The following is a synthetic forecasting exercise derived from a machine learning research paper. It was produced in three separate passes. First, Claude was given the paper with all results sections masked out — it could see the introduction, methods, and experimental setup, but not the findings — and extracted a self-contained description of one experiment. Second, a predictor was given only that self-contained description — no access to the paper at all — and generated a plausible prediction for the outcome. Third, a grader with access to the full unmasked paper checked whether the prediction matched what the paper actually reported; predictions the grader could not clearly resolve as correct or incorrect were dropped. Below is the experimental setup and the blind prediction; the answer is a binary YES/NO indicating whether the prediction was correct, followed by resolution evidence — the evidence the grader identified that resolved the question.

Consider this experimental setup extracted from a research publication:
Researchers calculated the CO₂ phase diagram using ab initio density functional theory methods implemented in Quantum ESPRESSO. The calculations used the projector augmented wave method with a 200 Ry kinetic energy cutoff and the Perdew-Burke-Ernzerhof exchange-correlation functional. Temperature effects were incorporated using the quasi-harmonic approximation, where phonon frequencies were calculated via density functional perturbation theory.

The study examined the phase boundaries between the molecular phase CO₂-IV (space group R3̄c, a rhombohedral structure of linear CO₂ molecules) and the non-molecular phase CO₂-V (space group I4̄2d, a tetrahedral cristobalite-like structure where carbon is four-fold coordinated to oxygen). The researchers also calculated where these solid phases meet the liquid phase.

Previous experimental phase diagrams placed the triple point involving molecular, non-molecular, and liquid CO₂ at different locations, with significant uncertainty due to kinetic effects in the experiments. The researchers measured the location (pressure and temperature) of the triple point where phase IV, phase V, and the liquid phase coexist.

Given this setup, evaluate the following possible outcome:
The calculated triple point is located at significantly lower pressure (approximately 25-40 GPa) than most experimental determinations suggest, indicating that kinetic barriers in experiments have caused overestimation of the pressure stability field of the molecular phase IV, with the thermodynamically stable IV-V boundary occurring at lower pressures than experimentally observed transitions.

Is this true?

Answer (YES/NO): YES